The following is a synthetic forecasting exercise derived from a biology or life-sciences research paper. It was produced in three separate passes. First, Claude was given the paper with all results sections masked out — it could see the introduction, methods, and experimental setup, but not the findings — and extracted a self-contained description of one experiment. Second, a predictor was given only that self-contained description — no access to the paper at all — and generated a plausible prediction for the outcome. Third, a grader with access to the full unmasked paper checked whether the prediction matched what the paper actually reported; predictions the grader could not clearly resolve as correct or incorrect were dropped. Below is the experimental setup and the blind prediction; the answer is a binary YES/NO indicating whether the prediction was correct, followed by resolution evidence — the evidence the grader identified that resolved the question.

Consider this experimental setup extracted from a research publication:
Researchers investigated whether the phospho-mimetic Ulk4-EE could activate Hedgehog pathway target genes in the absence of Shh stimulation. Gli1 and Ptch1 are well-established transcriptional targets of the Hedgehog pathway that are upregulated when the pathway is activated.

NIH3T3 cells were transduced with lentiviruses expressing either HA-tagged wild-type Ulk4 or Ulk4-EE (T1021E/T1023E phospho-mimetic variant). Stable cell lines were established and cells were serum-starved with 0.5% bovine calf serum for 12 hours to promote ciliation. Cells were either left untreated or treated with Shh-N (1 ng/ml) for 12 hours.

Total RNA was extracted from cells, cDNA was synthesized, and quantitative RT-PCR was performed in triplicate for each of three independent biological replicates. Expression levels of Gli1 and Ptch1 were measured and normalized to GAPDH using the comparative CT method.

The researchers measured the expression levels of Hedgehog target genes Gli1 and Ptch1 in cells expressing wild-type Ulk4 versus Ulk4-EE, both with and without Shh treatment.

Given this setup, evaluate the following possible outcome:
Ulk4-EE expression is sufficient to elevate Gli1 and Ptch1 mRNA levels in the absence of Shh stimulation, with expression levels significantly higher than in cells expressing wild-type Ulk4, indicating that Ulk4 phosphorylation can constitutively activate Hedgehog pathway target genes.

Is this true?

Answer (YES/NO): YES